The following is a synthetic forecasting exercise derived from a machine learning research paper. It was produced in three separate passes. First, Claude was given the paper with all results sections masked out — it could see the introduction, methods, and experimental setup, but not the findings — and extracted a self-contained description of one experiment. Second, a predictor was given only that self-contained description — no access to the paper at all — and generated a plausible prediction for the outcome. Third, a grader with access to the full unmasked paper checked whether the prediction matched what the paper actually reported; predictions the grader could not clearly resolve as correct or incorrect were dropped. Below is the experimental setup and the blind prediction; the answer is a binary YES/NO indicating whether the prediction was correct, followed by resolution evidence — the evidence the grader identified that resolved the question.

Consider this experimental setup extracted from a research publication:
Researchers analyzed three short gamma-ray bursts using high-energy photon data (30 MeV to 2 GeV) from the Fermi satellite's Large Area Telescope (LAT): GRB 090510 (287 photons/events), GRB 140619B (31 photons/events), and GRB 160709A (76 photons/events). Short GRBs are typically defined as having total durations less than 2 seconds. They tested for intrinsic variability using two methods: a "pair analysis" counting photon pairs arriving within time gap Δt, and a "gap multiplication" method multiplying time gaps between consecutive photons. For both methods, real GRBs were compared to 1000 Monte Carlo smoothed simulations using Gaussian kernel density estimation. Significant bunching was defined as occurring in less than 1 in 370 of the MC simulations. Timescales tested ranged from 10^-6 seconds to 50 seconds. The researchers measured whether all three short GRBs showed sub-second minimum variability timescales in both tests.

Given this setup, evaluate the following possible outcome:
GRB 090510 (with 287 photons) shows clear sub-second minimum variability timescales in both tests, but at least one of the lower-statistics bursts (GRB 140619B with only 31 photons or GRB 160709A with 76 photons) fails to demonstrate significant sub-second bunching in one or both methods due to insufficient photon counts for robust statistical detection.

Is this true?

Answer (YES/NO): NO